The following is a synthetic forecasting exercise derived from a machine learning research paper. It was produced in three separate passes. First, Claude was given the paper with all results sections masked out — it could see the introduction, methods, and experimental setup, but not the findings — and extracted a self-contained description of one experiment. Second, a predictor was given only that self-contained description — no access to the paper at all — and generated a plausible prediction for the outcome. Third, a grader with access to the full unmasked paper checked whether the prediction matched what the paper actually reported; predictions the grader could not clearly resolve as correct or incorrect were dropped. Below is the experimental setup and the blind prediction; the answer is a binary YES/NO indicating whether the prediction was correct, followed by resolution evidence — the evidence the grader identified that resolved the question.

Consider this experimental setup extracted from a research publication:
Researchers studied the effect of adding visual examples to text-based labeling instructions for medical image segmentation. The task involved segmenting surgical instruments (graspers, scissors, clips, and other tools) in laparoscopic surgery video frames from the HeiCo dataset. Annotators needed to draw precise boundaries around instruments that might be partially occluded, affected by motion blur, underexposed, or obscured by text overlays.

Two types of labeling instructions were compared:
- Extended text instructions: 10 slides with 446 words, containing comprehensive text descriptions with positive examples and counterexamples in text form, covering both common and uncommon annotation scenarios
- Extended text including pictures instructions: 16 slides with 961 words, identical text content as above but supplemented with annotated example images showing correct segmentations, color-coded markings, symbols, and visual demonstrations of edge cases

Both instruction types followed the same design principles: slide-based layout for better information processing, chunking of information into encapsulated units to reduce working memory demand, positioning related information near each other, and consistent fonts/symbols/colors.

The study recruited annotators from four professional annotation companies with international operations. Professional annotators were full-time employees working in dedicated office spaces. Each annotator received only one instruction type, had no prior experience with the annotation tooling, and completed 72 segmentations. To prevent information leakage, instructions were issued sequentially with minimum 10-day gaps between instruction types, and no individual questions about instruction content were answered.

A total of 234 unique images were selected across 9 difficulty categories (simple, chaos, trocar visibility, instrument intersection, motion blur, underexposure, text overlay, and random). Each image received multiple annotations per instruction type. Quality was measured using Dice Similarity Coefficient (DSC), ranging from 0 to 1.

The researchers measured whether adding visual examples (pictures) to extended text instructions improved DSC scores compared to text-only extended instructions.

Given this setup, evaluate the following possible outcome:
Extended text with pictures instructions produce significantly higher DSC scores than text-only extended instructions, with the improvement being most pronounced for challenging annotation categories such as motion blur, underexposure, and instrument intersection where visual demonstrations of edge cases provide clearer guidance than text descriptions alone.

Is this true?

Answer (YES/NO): NO